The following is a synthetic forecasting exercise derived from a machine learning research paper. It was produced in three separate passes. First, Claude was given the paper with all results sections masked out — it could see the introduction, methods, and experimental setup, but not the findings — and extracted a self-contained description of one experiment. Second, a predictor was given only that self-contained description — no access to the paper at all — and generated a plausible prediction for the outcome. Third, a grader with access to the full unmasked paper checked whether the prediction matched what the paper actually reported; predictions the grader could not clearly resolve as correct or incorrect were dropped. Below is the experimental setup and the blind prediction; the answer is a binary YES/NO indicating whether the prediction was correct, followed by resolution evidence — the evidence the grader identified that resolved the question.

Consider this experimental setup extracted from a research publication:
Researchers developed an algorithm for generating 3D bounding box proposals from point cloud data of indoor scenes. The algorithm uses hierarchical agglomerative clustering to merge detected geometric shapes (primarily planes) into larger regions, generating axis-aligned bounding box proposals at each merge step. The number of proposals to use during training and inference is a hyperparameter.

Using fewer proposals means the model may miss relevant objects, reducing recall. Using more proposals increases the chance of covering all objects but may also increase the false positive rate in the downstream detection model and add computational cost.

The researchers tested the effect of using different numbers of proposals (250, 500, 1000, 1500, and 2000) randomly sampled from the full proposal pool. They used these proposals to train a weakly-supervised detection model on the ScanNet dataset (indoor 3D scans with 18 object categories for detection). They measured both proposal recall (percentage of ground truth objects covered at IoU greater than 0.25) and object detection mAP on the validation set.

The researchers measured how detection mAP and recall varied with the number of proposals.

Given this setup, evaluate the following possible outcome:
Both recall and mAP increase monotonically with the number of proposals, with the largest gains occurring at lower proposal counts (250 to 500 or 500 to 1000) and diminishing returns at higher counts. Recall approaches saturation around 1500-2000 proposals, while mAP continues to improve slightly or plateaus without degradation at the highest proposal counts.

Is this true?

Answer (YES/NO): NO